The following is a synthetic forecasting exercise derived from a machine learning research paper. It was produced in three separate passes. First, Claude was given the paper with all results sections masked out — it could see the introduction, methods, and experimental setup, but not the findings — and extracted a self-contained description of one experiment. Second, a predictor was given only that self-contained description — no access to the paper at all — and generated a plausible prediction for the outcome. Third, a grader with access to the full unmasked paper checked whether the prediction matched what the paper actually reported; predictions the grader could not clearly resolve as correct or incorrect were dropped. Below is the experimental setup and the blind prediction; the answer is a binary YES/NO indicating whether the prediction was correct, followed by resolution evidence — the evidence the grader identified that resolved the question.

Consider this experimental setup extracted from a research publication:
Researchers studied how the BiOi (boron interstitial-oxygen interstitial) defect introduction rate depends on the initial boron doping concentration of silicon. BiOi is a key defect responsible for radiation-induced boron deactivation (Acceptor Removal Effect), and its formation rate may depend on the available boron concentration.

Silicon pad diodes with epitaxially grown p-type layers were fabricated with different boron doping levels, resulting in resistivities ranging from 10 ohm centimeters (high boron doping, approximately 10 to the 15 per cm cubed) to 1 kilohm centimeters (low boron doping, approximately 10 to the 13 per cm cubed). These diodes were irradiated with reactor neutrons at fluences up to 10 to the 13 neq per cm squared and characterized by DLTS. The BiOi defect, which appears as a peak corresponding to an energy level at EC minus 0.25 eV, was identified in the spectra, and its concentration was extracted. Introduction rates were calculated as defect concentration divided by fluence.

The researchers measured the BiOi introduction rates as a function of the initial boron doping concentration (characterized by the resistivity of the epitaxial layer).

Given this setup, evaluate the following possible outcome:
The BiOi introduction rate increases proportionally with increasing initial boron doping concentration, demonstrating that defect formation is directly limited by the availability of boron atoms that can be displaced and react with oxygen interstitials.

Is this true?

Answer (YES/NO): NO